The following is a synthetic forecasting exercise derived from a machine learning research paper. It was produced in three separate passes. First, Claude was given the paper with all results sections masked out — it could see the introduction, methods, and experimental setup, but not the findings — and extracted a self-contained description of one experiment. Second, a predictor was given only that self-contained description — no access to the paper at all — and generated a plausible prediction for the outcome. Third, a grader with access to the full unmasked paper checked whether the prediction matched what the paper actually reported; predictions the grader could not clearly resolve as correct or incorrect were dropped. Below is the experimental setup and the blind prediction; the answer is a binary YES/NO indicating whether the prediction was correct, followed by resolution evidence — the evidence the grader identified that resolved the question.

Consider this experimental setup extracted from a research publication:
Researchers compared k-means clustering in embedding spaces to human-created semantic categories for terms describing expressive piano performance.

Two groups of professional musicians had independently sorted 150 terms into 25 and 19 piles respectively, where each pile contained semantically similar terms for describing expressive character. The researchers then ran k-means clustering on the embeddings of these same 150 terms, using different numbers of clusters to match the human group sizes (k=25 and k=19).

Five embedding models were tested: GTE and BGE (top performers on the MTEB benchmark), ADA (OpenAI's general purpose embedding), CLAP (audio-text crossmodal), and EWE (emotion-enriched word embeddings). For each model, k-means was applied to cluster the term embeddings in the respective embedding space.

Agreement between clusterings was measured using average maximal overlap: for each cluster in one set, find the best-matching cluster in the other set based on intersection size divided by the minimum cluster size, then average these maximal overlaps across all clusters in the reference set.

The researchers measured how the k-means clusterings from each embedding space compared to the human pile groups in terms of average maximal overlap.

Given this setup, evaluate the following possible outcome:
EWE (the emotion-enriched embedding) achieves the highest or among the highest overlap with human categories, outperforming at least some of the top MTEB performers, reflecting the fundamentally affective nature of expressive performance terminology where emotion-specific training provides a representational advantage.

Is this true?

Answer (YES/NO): NO